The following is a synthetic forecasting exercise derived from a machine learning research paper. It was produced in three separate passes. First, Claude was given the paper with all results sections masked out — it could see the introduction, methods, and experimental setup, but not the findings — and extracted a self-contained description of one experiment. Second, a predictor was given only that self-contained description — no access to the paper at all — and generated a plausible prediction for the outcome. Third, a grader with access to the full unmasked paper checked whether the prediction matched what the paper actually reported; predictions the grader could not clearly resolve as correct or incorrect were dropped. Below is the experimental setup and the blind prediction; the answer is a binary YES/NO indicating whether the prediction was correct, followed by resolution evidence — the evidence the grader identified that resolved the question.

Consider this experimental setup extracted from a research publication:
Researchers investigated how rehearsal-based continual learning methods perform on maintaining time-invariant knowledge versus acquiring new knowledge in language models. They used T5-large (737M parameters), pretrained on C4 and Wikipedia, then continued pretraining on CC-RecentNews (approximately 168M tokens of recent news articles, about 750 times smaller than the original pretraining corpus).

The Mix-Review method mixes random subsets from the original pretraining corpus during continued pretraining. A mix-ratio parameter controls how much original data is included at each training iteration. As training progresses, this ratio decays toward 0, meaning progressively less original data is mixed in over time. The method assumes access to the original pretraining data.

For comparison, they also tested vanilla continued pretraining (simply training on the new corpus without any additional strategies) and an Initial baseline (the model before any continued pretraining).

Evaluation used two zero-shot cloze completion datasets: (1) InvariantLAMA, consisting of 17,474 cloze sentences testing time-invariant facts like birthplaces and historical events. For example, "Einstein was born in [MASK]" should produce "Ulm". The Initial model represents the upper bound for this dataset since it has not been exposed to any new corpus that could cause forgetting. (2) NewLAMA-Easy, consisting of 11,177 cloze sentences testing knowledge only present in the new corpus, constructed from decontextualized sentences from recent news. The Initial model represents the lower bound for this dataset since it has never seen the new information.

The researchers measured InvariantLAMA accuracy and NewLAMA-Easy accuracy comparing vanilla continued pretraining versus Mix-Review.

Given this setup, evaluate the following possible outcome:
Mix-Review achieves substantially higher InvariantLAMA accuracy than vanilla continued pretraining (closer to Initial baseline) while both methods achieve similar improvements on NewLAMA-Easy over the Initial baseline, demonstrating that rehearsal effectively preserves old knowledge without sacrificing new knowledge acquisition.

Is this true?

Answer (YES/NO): NO